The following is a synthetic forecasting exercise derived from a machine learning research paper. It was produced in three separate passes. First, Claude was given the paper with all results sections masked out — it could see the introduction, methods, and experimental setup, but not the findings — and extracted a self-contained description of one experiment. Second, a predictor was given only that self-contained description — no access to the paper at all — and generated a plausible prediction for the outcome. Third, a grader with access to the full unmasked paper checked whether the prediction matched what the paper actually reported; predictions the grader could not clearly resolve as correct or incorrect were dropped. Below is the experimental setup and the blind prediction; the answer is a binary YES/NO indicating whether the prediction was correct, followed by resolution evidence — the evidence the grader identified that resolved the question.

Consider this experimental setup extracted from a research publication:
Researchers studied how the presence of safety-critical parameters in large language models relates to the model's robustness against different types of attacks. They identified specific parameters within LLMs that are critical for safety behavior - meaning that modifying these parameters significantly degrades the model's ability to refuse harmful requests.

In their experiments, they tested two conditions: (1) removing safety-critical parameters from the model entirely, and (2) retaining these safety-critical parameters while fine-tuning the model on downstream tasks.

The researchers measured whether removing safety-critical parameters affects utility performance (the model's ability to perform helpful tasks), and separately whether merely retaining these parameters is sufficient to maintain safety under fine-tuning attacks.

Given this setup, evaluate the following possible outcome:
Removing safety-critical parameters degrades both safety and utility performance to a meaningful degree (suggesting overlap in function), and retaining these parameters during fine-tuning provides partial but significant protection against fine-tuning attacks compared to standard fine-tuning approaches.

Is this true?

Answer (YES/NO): NO